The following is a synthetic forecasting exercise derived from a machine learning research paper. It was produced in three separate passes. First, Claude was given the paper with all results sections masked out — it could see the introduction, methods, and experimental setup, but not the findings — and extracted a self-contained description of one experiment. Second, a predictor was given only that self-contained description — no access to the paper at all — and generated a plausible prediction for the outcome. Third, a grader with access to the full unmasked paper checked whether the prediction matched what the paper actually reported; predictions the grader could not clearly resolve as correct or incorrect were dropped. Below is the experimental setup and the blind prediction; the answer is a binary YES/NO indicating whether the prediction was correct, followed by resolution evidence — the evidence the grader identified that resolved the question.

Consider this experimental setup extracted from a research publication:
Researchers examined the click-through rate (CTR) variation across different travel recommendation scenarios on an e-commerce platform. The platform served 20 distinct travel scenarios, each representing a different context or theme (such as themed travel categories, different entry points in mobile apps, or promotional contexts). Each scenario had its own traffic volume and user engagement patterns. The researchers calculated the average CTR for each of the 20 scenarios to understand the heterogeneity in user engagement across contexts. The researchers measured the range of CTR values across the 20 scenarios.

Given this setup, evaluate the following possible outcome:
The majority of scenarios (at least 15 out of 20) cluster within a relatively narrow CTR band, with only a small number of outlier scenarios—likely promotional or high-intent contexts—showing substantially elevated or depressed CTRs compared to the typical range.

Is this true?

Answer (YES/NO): YES